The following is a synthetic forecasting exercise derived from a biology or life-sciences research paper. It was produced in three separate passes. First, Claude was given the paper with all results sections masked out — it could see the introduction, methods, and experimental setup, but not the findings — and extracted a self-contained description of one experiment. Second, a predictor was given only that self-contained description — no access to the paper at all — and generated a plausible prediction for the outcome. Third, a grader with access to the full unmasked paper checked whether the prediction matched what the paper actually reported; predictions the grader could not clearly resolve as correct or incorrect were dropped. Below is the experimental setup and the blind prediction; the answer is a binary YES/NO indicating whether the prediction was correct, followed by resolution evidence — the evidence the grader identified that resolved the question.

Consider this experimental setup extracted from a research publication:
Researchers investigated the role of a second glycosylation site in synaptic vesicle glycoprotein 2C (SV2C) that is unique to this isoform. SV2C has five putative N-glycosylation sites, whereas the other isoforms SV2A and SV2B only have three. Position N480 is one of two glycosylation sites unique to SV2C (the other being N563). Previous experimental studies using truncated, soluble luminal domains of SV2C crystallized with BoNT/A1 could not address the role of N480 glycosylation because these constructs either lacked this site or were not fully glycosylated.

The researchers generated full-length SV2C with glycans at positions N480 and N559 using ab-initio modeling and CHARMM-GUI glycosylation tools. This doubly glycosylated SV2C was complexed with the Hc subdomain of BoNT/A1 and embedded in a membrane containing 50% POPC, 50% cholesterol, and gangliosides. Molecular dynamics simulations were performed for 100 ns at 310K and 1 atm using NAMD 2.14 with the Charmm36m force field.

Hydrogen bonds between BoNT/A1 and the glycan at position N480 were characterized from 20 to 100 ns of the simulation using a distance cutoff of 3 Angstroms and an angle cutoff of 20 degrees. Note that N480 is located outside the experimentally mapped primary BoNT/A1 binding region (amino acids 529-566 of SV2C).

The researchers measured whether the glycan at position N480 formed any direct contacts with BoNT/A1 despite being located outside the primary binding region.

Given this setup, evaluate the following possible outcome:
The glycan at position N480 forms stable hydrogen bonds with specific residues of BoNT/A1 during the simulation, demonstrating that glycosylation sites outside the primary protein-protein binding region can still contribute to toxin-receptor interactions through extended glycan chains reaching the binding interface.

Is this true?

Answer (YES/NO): NO